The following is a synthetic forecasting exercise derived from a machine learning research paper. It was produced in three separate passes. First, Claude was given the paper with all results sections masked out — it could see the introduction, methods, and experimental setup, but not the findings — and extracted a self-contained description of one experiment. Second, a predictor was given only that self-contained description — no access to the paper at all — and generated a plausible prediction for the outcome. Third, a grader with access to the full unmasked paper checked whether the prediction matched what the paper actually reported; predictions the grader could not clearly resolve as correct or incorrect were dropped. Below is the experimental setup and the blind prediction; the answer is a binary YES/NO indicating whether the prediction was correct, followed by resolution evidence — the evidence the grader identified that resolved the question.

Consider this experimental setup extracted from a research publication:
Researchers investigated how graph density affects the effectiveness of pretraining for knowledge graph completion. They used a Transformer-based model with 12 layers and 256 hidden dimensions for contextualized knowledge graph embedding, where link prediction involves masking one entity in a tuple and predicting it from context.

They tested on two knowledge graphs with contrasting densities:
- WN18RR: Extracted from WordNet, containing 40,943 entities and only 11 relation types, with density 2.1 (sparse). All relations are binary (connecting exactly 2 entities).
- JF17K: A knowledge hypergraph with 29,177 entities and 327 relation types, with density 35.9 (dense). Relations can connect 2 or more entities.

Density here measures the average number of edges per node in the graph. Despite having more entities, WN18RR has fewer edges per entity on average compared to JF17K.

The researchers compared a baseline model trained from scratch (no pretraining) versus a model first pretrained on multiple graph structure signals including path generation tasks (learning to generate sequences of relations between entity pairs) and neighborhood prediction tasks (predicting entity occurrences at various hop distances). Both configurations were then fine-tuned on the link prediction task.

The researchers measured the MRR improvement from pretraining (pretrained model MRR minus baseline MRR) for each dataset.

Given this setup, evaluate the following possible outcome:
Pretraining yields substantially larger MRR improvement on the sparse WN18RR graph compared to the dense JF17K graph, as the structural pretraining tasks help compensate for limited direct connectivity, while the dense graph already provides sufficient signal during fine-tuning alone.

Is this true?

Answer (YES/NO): NO